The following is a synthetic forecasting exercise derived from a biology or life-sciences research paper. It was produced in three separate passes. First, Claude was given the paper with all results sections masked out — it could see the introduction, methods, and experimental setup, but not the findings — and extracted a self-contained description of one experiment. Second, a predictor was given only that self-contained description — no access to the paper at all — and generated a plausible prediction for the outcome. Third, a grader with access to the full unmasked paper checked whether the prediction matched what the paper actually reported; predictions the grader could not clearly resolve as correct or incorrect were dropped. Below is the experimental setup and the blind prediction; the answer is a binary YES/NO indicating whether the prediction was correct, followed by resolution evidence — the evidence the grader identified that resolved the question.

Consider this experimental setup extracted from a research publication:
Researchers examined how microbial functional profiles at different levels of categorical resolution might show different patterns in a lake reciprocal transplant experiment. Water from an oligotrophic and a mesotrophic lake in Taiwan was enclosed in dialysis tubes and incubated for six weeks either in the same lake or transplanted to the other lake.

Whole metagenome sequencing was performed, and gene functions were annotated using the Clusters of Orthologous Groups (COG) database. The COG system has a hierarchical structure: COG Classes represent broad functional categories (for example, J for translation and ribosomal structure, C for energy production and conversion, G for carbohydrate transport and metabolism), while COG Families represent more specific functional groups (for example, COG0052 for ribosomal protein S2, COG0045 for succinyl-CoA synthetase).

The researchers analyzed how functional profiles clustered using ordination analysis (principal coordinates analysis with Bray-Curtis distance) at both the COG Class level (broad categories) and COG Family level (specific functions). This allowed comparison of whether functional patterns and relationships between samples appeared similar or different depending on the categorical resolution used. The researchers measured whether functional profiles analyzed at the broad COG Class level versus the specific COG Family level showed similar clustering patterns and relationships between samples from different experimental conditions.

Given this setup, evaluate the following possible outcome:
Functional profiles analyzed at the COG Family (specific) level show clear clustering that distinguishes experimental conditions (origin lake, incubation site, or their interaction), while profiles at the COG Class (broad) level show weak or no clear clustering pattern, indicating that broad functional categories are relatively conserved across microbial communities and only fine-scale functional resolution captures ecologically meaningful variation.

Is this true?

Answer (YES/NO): YES